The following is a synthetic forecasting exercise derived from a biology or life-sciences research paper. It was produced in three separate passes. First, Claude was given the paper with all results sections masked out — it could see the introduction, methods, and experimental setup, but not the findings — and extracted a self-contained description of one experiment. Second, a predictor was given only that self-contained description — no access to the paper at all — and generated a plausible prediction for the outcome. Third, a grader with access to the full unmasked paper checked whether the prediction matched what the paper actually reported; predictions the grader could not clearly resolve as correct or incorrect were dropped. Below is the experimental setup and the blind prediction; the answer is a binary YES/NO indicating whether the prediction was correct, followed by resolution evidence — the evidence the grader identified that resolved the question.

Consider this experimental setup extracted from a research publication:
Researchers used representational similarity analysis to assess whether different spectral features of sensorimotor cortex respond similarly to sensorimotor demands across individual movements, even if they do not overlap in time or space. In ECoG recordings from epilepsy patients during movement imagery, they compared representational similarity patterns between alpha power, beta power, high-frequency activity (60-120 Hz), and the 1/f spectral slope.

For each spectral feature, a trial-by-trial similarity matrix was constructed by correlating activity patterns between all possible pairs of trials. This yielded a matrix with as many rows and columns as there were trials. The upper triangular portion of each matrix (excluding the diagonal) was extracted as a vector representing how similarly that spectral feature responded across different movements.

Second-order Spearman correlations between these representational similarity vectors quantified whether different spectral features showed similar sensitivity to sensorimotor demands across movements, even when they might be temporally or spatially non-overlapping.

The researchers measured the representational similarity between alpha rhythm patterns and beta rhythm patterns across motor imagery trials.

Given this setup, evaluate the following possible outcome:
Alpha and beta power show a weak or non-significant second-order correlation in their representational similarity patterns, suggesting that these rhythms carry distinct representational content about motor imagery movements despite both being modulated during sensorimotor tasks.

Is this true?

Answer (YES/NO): YES